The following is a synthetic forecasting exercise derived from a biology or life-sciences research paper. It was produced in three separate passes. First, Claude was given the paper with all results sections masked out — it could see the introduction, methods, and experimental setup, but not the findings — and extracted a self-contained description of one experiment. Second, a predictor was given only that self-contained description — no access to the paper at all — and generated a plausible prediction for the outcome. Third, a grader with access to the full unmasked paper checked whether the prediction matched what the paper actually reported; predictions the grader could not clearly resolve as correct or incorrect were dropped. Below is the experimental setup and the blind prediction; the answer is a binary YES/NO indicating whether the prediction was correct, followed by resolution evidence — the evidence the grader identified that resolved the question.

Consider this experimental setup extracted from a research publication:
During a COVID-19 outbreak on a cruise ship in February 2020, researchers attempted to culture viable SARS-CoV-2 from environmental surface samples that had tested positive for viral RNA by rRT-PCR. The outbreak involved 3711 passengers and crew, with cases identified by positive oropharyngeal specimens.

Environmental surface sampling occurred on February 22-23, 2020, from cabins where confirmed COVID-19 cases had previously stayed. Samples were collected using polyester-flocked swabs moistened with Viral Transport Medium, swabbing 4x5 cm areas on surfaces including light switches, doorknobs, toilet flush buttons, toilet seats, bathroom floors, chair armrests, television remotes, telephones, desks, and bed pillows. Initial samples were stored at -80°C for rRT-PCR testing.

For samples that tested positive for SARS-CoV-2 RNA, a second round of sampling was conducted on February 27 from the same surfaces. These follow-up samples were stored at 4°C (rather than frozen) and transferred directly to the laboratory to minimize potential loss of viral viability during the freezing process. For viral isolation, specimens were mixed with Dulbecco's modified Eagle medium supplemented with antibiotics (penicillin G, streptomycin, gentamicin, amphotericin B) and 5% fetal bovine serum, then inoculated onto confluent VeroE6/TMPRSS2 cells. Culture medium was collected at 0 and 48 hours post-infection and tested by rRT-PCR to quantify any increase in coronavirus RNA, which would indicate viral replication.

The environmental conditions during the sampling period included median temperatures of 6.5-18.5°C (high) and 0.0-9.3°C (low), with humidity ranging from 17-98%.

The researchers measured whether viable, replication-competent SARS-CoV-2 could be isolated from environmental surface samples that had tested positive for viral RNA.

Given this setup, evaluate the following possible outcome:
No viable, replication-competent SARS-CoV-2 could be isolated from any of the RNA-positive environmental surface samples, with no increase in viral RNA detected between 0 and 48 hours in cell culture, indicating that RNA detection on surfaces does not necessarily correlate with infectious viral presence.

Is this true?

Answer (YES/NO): YES